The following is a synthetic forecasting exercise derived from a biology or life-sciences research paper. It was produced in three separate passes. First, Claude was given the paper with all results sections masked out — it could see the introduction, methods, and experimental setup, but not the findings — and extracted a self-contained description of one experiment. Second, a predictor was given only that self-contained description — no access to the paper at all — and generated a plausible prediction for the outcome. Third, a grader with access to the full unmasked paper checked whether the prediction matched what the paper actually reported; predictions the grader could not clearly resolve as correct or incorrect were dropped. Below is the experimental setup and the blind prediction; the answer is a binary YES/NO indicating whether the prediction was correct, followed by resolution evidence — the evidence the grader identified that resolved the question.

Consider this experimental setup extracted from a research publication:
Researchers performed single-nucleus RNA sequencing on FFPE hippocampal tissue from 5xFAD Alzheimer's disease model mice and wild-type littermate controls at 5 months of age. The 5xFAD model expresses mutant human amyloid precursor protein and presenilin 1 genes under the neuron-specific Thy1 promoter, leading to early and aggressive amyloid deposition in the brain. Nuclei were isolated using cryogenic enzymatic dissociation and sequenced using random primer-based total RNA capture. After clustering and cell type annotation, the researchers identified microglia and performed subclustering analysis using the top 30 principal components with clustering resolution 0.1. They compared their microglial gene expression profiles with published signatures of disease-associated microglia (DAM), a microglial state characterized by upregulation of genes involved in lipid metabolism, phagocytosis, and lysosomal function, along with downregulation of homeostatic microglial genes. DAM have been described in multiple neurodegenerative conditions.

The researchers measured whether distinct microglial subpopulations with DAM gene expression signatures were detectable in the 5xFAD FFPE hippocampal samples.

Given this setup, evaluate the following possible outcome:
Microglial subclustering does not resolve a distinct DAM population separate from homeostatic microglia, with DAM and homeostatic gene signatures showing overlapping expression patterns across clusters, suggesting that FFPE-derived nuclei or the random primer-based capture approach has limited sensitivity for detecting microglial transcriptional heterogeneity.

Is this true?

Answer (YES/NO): NO